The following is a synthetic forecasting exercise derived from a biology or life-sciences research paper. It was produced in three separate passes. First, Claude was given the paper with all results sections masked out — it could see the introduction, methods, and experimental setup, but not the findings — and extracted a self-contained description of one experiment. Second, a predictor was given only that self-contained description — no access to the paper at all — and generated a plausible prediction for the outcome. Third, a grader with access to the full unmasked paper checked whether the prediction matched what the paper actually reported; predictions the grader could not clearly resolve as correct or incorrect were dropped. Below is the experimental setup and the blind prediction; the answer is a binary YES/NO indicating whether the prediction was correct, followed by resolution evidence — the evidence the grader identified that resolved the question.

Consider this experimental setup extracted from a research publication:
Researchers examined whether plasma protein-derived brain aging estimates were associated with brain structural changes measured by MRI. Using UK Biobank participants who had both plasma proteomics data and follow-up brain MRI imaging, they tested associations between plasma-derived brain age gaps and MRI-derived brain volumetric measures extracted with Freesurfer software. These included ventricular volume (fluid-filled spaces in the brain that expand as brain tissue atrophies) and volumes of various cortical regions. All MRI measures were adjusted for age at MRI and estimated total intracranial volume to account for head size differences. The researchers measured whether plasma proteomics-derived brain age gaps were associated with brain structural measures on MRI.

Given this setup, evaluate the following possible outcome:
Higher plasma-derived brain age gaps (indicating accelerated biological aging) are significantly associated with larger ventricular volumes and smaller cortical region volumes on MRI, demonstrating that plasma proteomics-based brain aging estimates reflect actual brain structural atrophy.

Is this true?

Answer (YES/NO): YES